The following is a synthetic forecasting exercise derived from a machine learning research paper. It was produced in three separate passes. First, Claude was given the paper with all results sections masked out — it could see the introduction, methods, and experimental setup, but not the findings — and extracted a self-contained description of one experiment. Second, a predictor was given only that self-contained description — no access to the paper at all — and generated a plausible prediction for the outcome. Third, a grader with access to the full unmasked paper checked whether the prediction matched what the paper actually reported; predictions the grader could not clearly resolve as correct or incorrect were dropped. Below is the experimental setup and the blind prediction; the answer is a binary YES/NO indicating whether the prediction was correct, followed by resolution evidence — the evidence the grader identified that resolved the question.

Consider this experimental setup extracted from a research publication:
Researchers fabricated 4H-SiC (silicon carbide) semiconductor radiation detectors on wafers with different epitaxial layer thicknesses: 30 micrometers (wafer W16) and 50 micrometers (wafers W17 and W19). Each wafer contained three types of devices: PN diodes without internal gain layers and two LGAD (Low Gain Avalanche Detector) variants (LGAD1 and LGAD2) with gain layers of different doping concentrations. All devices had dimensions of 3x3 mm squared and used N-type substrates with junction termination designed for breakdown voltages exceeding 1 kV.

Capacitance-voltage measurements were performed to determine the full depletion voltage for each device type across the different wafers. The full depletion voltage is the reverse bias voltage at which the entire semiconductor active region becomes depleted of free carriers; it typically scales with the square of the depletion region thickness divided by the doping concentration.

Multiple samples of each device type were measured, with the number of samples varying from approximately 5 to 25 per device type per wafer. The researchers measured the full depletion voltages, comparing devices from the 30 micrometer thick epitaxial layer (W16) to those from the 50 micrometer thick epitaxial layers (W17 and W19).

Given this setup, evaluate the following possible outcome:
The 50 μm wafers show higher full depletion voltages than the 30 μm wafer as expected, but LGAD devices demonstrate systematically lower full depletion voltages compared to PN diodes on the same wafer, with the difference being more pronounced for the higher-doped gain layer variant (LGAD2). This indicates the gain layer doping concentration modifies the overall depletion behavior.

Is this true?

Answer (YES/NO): NO